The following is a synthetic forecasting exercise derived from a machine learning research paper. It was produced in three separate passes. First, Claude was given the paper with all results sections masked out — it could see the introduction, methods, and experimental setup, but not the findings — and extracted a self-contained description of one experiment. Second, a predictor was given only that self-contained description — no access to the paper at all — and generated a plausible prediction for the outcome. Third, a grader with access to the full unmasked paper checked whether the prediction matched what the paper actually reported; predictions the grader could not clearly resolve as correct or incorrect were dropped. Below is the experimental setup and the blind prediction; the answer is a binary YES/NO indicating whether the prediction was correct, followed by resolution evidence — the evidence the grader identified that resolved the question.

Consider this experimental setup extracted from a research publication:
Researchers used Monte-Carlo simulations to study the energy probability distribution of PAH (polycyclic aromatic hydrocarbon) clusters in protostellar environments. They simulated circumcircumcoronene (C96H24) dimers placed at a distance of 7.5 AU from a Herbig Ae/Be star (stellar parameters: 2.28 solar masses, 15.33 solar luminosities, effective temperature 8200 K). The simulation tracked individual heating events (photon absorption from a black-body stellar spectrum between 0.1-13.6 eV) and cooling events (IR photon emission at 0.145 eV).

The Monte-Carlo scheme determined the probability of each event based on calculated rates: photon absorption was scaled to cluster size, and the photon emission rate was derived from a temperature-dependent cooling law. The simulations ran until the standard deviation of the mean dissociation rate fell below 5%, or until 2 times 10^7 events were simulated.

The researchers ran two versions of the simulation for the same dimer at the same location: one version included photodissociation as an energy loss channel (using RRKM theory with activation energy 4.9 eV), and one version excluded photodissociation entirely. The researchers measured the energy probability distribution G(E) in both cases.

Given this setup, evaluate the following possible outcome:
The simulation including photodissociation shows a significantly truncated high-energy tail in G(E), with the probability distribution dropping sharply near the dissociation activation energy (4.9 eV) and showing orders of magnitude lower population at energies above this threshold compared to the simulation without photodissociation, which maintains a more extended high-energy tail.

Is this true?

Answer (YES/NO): NO